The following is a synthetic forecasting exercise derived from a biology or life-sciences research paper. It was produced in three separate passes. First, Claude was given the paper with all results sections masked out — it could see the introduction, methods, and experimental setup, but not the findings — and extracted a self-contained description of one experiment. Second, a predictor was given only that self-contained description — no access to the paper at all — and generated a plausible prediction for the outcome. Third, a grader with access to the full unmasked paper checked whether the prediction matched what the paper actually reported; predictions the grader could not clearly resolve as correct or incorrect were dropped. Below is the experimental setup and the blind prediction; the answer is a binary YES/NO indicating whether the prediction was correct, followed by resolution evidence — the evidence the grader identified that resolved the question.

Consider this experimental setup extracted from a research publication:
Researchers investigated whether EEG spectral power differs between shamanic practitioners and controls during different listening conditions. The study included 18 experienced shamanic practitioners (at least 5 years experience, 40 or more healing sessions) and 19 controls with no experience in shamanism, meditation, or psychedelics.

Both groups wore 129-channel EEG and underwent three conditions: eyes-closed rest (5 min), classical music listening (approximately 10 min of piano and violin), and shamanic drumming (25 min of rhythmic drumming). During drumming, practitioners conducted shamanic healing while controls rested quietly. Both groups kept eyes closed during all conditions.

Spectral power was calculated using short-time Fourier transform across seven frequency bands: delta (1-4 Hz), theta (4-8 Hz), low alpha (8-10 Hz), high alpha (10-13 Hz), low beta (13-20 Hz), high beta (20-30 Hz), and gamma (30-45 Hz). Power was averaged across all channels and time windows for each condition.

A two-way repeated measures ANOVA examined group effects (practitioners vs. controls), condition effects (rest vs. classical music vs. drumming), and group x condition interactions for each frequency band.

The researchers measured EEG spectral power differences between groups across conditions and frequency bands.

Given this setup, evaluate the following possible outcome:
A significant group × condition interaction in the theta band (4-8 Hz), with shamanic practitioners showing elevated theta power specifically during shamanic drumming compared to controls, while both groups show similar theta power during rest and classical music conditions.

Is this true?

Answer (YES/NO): NO